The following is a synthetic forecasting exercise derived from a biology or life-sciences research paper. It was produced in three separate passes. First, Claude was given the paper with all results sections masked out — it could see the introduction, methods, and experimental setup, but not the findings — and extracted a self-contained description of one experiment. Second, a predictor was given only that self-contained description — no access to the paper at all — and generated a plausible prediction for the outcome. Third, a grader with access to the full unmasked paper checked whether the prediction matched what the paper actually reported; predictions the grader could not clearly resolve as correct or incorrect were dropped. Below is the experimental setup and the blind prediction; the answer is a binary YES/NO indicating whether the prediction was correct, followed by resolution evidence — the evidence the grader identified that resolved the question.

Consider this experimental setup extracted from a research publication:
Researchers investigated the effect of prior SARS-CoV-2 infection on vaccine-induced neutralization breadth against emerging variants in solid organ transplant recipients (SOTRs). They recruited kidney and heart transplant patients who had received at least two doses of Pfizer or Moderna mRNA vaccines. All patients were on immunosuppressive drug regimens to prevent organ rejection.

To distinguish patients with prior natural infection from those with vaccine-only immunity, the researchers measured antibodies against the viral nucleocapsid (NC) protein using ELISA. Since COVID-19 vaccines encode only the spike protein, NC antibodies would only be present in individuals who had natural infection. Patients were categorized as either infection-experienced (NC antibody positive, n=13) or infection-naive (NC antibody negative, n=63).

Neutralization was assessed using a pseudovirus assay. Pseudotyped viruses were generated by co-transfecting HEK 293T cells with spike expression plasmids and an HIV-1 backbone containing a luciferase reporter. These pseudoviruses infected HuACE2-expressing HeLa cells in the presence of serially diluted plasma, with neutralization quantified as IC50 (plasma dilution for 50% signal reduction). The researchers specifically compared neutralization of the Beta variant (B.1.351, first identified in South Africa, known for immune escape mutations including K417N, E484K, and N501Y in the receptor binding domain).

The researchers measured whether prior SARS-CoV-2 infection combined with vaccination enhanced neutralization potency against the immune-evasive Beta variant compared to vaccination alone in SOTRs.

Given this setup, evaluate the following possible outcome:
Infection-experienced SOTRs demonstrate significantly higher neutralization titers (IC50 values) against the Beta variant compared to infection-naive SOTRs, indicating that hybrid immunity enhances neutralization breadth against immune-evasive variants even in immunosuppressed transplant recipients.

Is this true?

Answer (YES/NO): YES